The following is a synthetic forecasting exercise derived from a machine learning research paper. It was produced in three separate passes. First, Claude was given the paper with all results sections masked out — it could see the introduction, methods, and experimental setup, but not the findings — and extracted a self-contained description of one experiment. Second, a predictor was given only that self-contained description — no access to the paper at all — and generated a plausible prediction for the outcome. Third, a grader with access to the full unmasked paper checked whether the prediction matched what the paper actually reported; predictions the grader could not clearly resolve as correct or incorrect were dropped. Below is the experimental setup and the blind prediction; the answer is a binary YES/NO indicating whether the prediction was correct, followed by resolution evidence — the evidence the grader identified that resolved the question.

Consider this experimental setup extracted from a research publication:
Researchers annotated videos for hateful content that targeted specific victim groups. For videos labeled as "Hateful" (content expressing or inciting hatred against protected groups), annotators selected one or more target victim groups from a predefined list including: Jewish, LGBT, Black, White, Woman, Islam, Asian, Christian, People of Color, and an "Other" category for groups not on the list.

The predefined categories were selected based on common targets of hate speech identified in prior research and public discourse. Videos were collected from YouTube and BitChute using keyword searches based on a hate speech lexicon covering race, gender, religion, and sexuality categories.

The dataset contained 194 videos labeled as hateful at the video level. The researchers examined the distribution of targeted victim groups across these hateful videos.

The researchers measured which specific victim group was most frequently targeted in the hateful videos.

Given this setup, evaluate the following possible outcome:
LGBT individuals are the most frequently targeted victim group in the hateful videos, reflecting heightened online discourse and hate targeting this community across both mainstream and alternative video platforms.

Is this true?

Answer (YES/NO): NO